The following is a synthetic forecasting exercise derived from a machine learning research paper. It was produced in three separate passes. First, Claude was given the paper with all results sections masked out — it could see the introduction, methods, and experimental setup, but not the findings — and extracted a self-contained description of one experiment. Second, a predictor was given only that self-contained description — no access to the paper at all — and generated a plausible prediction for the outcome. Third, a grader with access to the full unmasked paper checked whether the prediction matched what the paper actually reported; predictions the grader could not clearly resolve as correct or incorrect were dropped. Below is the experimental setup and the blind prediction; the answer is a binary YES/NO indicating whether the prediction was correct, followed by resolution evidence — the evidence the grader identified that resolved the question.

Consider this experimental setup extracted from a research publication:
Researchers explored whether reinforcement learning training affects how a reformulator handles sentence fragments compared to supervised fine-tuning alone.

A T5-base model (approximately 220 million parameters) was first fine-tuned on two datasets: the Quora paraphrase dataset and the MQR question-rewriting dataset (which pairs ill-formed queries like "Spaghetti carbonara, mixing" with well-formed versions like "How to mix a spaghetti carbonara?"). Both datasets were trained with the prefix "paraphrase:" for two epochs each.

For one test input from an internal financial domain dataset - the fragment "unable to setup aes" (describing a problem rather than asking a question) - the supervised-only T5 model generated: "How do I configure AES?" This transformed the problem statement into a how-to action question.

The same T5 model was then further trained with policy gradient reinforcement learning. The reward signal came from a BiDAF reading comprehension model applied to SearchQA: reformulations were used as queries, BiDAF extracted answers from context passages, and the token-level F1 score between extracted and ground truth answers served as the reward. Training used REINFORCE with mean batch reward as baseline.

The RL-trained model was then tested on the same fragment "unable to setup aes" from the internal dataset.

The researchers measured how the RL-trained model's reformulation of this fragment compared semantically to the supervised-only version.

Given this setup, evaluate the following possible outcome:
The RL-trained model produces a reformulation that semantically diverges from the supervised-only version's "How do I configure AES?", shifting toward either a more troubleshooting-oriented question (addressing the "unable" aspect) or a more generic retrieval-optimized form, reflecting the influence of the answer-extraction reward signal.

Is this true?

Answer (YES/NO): YES